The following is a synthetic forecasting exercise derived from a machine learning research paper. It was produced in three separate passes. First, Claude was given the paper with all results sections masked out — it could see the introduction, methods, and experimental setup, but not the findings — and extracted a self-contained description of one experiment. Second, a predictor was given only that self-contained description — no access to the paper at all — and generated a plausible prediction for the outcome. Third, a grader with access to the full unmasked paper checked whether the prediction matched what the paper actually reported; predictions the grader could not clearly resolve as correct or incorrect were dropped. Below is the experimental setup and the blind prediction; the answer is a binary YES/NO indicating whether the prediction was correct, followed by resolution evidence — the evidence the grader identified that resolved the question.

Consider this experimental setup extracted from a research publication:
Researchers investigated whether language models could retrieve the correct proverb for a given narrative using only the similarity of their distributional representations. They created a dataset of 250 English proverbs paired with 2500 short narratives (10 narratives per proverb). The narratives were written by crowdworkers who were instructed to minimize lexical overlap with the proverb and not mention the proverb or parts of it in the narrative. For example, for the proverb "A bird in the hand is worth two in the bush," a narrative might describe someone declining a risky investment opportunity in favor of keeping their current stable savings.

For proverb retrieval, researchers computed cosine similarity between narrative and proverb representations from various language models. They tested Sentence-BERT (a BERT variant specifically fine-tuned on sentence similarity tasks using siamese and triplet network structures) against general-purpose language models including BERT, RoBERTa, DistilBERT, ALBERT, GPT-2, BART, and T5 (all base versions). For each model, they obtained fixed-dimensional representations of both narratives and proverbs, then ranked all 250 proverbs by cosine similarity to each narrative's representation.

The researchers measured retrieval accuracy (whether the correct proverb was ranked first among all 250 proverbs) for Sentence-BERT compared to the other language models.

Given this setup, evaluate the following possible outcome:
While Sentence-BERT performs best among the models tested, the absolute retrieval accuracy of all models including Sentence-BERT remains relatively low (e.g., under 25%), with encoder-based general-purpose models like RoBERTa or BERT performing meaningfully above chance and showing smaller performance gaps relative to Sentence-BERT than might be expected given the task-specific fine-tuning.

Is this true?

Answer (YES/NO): NO